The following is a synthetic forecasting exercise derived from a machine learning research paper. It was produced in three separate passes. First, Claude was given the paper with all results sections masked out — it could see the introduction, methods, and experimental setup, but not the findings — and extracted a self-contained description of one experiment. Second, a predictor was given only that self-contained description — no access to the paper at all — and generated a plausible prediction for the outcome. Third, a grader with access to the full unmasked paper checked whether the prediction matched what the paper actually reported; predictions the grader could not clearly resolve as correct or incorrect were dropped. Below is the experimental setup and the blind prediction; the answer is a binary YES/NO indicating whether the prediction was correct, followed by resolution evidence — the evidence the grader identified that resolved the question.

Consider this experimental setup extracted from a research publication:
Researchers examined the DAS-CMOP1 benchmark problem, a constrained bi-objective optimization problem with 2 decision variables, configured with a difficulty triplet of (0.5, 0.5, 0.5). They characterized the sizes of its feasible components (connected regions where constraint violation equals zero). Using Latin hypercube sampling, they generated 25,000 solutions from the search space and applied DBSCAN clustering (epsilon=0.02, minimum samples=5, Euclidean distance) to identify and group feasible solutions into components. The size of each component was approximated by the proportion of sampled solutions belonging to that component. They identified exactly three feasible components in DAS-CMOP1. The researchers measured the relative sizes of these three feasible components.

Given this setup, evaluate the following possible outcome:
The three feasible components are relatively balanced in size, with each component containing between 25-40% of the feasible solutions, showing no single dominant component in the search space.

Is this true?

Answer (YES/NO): NO